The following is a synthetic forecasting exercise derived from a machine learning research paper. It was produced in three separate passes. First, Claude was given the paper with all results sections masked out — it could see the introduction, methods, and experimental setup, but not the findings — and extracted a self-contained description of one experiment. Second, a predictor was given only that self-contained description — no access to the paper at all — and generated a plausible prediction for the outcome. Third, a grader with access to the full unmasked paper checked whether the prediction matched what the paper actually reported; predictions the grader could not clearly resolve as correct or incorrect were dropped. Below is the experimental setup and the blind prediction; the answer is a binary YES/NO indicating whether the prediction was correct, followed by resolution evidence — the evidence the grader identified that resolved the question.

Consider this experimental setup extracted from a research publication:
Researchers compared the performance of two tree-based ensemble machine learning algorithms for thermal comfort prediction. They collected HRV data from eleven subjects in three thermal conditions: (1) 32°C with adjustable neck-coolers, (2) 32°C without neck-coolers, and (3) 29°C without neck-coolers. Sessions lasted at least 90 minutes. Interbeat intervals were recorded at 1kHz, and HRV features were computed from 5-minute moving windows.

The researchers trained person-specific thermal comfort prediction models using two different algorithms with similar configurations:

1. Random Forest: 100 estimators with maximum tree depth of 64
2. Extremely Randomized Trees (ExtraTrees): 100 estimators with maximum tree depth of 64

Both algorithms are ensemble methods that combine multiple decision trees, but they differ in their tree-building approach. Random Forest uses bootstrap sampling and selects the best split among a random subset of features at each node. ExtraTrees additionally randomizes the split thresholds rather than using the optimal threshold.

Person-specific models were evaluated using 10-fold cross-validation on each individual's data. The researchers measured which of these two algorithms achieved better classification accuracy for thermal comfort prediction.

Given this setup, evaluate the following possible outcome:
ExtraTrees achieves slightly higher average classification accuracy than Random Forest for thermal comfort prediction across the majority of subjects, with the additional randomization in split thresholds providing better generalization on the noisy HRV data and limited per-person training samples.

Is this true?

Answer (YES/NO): YES